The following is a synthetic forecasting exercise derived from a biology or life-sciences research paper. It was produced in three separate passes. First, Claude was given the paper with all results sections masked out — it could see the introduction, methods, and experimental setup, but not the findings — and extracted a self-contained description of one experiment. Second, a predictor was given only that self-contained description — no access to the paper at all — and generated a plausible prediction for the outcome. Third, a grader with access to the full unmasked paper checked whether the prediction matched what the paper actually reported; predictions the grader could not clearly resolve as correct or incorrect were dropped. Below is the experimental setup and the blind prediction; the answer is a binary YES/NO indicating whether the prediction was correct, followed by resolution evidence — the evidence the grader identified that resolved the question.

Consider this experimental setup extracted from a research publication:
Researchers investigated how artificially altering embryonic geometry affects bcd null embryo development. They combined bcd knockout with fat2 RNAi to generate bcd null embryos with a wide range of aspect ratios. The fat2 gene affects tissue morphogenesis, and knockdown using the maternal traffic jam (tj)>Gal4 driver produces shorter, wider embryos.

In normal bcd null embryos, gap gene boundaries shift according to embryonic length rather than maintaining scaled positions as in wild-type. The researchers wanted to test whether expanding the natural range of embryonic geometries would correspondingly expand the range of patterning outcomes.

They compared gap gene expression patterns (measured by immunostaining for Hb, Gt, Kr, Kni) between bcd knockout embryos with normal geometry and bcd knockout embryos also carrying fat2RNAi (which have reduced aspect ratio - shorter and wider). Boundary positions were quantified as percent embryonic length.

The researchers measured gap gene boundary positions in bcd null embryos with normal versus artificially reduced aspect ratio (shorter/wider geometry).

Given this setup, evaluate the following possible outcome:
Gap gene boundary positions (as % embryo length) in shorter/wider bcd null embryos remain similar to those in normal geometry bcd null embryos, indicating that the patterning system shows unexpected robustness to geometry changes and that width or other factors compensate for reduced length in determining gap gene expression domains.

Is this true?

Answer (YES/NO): NO